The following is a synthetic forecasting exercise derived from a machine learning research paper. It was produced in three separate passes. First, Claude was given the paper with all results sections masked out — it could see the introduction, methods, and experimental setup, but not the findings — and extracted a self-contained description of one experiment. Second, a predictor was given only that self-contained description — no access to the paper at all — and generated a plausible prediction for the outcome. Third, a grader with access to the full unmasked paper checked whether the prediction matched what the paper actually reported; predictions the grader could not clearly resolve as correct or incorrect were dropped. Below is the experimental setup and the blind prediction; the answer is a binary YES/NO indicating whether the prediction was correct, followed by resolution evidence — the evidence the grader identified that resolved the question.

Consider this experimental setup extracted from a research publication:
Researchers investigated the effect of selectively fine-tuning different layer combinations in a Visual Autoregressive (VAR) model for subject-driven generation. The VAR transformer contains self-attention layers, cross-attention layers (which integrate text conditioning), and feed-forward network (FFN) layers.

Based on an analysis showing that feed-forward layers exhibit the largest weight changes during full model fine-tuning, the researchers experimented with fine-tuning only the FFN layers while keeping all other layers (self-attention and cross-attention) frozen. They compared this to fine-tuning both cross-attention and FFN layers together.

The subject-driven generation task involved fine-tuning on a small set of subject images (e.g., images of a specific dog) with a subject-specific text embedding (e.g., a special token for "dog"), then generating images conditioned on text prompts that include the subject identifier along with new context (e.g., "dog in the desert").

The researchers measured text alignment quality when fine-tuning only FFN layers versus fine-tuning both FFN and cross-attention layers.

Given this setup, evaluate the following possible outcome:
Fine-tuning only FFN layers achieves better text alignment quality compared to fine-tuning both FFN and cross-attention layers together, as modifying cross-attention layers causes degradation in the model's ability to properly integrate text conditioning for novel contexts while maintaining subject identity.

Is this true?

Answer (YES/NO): NO